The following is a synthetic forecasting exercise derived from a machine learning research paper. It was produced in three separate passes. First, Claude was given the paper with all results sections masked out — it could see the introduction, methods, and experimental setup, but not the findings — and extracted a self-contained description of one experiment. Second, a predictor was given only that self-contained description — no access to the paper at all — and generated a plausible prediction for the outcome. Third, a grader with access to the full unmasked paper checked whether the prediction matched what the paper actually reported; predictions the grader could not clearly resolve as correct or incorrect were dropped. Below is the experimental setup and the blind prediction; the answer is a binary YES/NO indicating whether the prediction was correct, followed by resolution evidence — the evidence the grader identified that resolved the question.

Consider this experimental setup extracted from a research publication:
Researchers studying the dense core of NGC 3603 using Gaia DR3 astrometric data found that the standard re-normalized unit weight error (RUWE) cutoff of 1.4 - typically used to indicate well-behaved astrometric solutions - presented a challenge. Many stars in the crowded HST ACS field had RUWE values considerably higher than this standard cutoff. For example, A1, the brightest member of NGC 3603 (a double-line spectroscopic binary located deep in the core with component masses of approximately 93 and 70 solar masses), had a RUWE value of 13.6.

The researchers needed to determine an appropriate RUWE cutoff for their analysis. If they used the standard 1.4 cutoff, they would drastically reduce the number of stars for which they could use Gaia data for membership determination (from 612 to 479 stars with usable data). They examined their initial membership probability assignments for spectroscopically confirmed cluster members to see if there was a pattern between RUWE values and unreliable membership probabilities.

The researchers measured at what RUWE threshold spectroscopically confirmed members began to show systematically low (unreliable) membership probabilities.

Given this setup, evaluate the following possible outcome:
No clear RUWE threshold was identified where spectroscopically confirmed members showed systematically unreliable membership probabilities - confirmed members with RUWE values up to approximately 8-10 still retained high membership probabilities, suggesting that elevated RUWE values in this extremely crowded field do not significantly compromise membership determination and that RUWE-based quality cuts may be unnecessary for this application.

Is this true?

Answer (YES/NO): NO